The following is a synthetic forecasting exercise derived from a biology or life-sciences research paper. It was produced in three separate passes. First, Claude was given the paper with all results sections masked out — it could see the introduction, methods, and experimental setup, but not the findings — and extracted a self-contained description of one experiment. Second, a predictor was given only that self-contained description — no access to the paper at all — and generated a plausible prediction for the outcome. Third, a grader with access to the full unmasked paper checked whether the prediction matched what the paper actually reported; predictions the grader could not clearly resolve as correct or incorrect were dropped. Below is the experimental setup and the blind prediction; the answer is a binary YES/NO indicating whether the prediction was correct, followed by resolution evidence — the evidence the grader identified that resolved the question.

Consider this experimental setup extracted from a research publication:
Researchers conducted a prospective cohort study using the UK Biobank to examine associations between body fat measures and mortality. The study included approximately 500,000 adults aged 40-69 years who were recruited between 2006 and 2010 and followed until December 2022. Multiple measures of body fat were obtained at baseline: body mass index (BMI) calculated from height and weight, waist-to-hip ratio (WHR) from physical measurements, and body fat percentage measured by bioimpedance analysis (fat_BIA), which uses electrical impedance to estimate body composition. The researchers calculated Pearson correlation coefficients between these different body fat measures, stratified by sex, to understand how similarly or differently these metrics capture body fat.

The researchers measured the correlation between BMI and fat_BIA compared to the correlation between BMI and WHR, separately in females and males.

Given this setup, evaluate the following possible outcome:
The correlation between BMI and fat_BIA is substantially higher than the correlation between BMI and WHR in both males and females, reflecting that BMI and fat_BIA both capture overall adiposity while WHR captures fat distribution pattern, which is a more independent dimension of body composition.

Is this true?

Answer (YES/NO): YES